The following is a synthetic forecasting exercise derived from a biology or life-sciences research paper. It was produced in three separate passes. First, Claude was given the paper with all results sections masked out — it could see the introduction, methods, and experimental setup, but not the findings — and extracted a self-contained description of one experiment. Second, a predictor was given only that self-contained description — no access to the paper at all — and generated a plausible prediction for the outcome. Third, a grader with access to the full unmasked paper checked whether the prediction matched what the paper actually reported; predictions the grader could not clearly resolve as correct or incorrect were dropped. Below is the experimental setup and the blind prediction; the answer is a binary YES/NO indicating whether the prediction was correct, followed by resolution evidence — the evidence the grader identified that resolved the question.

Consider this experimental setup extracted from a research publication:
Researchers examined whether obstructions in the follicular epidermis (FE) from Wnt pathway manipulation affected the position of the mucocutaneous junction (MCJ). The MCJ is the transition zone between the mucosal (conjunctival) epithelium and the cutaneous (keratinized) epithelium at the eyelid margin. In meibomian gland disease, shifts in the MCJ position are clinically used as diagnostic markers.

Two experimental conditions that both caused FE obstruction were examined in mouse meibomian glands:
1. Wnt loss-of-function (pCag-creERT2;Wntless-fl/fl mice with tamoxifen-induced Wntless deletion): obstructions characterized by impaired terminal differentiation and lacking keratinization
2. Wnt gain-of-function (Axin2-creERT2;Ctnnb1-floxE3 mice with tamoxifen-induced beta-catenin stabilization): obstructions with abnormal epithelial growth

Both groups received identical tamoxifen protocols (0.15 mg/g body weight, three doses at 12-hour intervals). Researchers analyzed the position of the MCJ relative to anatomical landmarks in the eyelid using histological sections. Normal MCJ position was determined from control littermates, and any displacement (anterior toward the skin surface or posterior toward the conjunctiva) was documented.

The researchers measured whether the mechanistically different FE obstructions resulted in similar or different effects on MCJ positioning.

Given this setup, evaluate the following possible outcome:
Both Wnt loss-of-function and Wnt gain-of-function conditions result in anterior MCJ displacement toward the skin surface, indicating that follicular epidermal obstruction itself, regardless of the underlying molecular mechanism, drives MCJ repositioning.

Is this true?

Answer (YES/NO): YES